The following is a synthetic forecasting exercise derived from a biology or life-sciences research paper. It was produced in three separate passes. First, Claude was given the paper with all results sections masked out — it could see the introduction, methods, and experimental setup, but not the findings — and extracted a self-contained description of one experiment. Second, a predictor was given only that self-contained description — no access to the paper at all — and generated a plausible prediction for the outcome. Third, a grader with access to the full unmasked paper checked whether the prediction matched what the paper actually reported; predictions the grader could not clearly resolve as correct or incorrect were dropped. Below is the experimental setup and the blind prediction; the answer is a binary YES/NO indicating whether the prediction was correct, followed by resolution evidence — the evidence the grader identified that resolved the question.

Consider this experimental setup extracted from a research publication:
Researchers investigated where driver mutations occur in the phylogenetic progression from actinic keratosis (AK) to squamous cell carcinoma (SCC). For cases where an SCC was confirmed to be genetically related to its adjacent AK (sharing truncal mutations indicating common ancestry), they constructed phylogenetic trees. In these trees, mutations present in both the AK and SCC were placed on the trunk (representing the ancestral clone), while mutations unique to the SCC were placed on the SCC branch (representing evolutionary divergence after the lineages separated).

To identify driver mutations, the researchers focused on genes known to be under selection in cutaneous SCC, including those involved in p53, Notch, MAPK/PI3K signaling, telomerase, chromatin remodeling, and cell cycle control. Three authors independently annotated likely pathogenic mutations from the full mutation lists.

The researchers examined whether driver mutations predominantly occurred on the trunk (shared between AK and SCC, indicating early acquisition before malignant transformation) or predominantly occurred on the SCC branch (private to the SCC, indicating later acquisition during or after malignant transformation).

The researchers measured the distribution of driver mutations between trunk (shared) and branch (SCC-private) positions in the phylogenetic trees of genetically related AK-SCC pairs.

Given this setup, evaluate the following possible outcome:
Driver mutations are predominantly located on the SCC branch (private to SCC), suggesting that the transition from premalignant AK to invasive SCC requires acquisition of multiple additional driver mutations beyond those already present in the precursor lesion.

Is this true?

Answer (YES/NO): NO